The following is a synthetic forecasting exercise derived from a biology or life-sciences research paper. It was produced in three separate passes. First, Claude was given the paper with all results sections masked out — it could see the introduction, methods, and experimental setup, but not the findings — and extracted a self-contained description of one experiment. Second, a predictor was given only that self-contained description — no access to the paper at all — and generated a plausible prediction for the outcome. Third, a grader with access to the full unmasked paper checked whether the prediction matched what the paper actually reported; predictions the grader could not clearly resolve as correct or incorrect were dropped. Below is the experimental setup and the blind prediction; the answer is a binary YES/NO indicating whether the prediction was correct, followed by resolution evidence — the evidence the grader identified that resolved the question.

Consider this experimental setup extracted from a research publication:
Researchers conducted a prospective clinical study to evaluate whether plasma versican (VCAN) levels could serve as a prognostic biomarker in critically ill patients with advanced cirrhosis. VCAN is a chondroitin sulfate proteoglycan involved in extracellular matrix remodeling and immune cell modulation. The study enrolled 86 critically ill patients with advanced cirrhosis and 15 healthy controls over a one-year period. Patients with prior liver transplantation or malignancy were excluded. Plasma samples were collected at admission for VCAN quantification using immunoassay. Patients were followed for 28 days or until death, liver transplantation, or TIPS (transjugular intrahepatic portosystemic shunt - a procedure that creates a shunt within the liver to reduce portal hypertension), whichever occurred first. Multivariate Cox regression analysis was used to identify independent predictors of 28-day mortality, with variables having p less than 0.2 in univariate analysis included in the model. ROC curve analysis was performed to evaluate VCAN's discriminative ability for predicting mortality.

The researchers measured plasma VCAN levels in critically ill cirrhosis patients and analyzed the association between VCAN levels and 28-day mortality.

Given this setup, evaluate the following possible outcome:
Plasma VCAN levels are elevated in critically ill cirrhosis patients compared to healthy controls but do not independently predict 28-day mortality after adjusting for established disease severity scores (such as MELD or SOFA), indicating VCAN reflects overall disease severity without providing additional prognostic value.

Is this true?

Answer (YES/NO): NO